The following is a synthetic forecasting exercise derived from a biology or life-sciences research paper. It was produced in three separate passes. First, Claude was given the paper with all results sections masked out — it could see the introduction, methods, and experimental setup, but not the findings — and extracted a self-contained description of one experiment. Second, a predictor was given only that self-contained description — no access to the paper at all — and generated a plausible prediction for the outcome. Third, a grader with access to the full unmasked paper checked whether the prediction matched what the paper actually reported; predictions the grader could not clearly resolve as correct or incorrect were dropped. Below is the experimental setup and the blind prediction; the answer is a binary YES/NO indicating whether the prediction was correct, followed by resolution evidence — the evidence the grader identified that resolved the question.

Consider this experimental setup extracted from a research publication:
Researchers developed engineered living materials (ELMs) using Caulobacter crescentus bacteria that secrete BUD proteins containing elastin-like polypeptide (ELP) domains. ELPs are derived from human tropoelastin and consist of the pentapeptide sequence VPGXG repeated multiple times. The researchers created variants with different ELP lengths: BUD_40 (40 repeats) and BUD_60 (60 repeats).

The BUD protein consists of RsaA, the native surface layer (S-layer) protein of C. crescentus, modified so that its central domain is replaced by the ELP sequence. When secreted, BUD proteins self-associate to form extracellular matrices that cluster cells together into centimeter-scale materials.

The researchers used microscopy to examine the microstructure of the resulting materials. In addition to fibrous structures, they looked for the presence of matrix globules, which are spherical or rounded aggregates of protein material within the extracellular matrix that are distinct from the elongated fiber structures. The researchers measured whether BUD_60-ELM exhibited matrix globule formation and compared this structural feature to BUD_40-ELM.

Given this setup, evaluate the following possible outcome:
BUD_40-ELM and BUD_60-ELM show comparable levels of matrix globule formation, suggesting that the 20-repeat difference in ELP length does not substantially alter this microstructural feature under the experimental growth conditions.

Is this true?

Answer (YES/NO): NO